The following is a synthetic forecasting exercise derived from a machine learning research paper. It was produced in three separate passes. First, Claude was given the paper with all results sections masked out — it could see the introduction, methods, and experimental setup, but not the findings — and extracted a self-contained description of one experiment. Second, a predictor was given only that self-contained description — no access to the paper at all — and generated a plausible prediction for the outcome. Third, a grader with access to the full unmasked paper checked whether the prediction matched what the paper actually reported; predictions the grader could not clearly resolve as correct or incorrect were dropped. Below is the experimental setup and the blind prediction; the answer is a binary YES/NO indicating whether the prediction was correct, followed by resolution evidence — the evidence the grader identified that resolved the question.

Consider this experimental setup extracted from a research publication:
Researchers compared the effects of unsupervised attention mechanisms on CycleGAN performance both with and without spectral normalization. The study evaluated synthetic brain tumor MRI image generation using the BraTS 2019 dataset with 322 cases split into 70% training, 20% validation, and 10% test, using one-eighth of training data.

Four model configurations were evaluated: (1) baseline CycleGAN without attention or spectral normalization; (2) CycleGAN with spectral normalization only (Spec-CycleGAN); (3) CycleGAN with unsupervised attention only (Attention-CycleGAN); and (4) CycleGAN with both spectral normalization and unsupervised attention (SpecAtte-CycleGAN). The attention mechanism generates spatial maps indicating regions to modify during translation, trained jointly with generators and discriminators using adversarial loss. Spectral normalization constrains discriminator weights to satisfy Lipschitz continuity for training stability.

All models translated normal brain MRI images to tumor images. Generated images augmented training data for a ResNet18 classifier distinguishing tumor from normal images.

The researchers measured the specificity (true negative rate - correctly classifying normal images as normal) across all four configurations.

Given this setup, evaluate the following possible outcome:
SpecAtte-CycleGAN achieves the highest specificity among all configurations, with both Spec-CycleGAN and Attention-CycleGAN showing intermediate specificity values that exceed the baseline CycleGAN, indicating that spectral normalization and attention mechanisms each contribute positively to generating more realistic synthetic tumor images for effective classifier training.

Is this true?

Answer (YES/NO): NO